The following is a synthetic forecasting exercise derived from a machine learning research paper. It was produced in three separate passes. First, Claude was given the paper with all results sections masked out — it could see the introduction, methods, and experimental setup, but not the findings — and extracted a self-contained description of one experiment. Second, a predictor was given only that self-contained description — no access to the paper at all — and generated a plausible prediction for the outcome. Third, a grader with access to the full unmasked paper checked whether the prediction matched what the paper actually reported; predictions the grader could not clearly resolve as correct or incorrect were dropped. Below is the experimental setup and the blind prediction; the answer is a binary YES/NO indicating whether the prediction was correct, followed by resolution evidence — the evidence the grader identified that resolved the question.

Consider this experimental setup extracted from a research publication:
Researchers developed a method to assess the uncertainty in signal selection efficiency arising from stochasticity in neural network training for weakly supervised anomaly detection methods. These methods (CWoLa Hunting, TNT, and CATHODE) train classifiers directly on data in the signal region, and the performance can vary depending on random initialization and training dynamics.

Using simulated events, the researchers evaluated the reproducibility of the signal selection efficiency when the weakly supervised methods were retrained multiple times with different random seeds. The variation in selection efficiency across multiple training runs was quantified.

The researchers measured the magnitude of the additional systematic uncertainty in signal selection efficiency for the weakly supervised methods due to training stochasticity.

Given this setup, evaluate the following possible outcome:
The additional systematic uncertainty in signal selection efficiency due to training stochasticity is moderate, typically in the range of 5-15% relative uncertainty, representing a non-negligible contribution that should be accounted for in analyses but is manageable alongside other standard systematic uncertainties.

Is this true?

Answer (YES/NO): YES